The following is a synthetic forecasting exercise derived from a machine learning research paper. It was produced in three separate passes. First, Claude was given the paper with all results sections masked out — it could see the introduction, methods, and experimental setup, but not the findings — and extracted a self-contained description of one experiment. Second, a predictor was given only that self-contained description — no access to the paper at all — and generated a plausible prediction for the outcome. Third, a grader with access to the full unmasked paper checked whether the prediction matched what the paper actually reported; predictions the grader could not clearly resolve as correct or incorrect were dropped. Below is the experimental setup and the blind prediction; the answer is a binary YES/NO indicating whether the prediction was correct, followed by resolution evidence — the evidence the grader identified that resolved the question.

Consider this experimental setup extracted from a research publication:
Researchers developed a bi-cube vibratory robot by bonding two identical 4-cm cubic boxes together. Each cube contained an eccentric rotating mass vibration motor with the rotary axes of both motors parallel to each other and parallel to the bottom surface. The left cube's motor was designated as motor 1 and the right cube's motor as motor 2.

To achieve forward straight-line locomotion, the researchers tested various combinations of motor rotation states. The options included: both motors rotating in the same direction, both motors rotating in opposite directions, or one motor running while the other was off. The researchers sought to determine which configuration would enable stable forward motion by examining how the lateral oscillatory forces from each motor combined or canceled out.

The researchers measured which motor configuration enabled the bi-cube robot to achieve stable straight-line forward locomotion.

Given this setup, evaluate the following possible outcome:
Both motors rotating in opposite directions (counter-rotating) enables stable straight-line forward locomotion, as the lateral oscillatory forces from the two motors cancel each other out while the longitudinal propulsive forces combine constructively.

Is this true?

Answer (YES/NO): YES